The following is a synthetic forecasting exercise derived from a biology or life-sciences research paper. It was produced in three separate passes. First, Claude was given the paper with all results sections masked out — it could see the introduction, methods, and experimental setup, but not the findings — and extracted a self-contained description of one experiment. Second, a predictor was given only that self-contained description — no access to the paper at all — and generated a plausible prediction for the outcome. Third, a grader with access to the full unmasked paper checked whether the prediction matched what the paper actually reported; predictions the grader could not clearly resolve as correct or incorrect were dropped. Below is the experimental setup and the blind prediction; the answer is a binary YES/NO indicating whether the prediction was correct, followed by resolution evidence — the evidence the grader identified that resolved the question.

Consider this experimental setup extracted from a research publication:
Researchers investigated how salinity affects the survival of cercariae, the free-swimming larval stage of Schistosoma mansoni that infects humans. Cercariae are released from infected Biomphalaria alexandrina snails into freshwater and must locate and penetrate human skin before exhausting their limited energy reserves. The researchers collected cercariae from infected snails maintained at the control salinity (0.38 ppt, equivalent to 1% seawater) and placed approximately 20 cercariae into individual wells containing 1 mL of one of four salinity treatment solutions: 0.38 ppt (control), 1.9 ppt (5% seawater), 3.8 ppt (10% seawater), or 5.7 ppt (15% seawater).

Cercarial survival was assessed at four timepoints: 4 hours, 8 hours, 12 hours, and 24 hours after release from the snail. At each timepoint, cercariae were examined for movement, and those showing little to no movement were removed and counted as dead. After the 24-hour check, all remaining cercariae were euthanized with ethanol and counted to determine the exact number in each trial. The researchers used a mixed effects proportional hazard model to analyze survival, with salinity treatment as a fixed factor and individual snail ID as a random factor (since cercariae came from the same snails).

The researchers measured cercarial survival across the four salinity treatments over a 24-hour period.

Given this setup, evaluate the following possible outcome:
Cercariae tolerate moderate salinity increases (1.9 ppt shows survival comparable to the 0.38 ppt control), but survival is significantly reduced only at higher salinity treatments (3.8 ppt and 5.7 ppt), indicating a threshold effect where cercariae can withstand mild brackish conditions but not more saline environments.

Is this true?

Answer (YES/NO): NO